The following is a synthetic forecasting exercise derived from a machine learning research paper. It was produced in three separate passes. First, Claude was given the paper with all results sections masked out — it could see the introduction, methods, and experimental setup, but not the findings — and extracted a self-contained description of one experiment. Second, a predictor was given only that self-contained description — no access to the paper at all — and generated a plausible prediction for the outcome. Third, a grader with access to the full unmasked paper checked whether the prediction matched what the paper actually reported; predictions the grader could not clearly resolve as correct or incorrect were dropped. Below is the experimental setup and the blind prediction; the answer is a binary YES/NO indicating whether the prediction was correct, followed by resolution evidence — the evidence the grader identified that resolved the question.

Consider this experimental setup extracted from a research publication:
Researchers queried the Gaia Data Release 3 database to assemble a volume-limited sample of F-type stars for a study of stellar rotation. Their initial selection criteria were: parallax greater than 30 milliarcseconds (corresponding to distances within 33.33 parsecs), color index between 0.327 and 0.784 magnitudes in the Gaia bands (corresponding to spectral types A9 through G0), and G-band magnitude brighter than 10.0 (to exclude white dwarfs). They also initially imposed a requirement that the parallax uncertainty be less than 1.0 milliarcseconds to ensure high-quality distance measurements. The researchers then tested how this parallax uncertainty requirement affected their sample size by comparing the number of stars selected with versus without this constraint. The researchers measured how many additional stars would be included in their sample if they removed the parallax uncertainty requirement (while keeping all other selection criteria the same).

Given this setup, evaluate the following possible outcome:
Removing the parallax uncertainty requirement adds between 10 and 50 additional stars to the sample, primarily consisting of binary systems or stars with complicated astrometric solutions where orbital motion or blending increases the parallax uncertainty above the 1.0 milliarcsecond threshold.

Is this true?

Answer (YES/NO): NO